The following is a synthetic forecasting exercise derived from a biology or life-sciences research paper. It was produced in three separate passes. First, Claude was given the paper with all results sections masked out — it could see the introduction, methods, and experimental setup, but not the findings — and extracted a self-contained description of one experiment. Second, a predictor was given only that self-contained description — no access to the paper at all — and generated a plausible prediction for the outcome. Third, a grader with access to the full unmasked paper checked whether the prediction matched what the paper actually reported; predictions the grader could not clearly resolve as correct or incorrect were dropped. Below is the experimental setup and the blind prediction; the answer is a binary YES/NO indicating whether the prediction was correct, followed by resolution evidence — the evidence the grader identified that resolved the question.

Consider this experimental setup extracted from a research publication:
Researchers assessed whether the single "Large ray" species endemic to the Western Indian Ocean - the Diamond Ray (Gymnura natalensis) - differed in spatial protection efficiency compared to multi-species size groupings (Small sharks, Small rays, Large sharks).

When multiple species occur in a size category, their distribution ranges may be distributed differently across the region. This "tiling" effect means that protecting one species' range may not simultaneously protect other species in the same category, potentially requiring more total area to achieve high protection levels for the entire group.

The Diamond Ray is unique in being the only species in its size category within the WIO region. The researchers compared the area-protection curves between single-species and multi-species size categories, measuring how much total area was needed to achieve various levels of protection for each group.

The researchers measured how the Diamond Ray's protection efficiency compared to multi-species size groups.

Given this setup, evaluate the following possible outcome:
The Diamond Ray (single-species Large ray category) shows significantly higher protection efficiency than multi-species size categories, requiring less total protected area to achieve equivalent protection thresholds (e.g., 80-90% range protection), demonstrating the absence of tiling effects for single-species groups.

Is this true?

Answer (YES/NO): YES